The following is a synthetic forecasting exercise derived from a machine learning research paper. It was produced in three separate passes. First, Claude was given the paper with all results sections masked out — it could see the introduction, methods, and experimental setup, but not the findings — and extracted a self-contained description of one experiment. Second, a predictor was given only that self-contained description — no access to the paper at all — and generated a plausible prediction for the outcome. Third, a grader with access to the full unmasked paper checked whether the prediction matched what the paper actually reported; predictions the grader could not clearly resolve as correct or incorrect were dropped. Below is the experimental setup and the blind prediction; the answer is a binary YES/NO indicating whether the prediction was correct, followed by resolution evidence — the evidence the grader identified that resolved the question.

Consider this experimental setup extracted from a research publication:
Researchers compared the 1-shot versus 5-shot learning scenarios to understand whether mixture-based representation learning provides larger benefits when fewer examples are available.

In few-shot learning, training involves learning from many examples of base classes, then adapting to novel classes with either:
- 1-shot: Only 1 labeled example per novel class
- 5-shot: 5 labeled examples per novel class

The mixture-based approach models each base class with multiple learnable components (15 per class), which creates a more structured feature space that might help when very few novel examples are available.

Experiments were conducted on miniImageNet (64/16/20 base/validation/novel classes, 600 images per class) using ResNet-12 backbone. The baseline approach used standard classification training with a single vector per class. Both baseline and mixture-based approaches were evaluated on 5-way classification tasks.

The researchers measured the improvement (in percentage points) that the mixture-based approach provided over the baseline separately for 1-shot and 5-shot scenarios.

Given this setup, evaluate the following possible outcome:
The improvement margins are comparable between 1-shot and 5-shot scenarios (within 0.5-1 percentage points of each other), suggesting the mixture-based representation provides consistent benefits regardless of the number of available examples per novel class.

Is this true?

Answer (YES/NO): NO